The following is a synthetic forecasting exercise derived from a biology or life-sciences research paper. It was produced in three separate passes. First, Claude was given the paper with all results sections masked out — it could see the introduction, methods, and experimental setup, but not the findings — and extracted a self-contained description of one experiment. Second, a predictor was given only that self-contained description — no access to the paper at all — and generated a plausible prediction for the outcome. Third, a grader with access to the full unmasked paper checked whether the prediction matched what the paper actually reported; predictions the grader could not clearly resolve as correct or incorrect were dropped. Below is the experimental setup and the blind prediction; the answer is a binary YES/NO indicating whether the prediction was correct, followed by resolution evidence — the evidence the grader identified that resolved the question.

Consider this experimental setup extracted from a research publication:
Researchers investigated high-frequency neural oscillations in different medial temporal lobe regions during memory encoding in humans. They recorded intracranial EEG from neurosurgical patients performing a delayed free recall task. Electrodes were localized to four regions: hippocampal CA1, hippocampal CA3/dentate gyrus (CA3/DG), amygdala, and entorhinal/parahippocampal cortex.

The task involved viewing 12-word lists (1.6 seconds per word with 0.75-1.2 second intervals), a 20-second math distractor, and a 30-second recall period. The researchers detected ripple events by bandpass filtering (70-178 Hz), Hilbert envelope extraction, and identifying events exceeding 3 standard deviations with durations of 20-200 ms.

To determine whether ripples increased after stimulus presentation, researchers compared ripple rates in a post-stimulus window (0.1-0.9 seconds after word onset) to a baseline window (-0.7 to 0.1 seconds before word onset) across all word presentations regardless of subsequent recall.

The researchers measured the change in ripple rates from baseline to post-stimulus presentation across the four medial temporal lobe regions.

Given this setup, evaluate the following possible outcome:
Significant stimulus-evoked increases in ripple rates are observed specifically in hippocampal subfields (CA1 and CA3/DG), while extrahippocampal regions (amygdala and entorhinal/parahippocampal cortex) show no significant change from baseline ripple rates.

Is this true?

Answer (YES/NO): YES